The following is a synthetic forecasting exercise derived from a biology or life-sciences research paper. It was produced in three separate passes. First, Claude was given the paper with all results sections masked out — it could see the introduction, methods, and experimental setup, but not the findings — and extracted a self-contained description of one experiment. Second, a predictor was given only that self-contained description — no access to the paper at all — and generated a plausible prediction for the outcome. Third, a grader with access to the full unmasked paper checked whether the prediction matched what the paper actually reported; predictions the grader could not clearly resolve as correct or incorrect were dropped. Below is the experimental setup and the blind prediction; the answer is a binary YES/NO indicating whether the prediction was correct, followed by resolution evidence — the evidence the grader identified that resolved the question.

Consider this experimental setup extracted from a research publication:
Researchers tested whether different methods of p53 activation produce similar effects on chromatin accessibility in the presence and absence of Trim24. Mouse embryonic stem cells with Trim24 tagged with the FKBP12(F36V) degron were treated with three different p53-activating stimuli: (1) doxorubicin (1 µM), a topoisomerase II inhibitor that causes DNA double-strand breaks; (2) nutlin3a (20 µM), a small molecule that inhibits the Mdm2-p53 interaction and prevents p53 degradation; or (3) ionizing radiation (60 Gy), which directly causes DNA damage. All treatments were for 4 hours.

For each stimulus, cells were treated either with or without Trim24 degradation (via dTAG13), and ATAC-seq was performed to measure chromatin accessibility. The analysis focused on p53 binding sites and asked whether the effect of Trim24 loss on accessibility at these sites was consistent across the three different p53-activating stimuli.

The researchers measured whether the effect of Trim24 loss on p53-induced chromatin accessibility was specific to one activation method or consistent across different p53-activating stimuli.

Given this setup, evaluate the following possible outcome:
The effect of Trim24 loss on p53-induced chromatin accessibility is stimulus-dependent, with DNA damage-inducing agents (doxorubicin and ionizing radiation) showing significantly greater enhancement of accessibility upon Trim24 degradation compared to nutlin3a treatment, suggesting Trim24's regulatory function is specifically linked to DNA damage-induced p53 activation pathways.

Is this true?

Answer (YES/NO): NO